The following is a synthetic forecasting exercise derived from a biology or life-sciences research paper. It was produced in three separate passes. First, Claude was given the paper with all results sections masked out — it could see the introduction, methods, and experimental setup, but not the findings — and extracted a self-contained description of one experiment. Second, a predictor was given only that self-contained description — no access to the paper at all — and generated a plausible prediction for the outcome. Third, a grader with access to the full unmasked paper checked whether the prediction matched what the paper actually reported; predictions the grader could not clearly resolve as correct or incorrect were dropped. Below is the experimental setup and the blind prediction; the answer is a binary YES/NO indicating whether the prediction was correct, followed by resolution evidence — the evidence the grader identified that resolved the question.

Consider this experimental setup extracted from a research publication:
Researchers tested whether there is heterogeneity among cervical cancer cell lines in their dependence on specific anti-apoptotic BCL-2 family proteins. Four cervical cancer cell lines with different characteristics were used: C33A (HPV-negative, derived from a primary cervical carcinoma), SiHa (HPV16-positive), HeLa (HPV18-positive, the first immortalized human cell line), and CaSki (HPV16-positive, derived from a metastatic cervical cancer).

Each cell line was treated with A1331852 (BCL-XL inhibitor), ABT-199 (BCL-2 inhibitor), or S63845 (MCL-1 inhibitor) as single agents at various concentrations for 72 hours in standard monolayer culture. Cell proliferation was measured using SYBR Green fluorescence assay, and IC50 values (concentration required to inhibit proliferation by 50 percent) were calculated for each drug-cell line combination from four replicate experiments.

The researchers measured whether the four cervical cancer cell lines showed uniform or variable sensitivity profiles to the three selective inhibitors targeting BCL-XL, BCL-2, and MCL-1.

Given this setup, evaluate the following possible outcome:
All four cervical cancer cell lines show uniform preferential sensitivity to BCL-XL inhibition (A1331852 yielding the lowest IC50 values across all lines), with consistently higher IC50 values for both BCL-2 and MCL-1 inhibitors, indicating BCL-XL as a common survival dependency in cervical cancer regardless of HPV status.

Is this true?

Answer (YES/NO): NO